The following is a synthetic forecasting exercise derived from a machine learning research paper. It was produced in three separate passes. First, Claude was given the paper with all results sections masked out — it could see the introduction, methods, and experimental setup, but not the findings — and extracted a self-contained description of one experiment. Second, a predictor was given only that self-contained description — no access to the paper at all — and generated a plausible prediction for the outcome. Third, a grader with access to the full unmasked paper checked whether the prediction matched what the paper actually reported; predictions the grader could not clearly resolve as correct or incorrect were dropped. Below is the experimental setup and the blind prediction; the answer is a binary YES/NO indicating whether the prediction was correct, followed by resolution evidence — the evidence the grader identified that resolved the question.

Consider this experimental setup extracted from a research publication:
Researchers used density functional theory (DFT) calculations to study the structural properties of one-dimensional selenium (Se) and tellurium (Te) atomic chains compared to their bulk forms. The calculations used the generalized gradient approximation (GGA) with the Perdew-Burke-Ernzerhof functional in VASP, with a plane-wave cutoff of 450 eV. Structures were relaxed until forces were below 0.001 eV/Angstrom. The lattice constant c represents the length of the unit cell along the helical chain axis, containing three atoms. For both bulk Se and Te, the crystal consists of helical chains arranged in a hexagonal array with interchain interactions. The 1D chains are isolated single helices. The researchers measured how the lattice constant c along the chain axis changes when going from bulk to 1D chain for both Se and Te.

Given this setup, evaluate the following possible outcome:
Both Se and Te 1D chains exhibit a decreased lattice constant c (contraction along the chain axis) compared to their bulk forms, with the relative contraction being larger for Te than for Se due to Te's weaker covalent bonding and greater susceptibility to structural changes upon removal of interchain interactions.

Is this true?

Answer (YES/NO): NO